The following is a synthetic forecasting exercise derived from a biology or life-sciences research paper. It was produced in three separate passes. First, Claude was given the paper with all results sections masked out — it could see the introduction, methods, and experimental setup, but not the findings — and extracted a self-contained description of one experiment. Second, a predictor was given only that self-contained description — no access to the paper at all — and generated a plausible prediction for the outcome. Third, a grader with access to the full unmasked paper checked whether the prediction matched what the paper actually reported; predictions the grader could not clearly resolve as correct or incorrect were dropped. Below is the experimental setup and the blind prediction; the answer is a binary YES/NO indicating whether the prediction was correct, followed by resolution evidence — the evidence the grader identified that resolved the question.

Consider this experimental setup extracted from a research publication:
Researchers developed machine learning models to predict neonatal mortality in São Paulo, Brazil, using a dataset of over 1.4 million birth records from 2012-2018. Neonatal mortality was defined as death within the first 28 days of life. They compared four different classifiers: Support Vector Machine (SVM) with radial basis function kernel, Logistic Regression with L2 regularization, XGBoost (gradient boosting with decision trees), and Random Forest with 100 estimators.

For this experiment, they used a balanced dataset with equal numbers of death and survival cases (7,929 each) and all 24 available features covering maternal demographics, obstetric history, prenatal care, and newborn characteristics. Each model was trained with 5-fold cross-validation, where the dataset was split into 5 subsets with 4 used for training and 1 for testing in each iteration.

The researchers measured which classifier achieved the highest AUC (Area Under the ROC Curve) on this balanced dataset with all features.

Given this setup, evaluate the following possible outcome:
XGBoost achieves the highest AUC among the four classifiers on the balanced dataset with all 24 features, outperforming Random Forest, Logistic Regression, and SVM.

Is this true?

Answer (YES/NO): NO